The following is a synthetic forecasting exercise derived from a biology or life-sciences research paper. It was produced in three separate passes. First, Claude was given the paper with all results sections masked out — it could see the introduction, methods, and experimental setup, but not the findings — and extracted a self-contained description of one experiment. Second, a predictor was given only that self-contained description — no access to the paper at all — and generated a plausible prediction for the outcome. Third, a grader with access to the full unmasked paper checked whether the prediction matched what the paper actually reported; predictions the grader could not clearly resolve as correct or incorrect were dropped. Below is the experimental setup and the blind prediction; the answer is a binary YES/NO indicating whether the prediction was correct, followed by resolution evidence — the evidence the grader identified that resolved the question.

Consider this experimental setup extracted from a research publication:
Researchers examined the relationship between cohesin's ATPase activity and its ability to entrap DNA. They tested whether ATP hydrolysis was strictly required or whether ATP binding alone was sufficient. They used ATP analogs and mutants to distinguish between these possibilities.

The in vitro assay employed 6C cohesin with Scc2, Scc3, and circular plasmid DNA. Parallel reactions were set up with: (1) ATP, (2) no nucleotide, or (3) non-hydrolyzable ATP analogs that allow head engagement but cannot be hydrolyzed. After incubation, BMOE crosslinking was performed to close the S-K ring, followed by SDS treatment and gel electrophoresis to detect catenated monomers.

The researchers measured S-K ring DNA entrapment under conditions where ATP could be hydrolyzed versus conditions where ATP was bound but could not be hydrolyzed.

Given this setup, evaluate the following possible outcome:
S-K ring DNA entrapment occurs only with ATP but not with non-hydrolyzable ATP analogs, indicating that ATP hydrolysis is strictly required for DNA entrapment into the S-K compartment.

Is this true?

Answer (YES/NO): NO